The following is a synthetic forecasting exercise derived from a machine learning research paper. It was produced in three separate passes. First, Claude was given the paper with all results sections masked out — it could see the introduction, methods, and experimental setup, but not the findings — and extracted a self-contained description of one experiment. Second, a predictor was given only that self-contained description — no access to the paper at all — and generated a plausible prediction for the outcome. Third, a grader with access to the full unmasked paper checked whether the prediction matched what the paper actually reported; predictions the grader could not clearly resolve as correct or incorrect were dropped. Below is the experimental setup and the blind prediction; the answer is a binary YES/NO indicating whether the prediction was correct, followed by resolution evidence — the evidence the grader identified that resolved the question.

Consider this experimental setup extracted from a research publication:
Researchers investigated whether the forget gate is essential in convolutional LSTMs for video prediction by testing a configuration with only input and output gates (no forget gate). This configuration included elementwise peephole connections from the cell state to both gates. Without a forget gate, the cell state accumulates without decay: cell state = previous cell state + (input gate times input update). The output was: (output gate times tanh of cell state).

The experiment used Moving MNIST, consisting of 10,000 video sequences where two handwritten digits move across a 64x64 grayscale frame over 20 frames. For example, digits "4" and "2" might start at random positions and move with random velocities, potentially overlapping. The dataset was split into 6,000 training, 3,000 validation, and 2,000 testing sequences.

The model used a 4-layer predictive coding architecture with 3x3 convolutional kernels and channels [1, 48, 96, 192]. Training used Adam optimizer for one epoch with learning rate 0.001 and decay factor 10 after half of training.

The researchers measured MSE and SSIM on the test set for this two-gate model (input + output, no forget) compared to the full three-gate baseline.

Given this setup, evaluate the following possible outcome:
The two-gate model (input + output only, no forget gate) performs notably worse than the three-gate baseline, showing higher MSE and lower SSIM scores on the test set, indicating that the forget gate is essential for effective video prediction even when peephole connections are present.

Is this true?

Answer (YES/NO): YES